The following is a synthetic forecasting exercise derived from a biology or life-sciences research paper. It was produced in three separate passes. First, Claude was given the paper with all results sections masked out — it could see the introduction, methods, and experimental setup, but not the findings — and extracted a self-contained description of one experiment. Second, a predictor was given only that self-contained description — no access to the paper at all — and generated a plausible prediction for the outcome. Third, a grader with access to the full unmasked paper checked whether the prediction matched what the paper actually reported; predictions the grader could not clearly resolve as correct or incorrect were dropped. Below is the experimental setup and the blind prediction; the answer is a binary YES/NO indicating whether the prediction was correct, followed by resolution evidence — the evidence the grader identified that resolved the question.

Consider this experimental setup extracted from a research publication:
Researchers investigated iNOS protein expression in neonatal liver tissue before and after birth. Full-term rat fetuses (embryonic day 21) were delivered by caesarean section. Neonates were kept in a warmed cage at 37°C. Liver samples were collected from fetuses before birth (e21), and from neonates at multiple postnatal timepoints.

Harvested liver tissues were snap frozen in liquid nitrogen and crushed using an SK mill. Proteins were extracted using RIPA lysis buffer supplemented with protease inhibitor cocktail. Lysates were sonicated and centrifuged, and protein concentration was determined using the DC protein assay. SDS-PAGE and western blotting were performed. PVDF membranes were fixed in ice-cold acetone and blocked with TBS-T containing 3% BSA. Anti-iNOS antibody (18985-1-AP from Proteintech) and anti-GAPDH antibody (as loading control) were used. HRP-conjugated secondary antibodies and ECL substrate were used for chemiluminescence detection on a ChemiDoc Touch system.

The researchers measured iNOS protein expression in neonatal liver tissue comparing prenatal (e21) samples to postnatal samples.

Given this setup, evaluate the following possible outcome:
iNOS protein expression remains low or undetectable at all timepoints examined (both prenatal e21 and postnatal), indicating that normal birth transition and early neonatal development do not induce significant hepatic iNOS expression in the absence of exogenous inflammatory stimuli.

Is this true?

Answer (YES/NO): NO